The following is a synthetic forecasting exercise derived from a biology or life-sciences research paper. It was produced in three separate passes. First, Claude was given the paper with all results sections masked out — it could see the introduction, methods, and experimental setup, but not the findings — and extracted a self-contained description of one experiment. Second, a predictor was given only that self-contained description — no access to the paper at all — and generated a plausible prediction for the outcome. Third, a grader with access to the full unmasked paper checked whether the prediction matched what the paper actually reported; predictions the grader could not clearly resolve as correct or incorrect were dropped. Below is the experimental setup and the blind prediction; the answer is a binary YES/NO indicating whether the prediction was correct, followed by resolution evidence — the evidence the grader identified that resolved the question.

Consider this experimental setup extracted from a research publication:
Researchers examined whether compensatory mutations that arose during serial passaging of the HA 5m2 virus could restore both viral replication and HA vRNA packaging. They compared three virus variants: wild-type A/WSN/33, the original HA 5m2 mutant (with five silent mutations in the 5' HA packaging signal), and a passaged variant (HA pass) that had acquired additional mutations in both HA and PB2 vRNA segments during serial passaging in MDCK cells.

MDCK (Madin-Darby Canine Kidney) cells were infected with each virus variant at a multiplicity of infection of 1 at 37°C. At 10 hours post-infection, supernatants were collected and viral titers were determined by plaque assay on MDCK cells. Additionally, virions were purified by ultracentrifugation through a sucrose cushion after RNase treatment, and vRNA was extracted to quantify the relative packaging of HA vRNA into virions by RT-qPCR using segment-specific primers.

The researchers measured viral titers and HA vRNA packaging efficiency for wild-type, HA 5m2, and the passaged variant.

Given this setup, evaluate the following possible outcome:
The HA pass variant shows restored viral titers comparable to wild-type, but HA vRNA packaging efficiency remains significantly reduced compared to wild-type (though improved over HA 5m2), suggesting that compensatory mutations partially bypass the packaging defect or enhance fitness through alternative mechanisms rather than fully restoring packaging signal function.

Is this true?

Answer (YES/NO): NO